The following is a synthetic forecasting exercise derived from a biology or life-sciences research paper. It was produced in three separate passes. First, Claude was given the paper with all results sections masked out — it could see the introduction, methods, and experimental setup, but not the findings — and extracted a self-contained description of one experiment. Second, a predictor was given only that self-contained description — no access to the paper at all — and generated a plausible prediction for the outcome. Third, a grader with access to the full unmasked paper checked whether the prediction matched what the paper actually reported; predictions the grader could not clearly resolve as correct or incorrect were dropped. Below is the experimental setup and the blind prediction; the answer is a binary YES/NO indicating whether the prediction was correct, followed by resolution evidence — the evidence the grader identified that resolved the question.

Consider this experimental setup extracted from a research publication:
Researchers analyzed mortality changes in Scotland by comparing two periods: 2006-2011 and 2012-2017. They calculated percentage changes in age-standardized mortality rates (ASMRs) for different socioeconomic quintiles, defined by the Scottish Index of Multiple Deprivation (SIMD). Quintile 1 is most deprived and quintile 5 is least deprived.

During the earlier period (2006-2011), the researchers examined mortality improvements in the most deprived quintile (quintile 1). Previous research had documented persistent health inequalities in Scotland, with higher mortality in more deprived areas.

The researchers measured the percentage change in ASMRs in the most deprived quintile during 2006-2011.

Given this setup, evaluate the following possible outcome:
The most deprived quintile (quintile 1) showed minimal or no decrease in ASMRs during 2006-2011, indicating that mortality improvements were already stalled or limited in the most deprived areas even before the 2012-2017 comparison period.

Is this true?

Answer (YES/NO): NO